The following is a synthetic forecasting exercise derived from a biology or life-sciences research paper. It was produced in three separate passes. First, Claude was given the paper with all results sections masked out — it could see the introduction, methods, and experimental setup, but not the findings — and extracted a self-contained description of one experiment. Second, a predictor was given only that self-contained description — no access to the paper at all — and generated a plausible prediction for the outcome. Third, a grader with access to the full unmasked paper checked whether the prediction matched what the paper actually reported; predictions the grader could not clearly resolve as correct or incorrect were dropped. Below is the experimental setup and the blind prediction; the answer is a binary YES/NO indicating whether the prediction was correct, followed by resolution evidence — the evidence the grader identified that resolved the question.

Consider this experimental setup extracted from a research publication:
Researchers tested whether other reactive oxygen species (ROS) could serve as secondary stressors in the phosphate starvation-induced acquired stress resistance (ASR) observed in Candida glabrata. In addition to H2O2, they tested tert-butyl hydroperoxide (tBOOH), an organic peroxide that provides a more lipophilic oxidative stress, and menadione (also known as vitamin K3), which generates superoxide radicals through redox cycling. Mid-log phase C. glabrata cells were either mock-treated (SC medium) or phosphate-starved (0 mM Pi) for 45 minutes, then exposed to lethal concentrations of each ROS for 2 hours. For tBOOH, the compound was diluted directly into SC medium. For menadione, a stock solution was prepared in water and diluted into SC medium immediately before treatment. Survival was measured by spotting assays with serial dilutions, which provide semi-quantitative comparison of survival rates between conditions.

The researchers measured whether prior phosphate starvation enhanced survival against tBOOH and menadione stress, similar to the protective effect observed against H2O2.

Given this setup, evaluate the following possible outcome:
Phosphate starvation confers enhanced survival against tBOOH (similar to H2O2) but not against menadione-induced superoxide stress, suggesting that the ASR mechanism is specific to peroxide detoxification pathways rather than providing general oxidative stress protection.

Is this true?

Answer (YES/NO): NO